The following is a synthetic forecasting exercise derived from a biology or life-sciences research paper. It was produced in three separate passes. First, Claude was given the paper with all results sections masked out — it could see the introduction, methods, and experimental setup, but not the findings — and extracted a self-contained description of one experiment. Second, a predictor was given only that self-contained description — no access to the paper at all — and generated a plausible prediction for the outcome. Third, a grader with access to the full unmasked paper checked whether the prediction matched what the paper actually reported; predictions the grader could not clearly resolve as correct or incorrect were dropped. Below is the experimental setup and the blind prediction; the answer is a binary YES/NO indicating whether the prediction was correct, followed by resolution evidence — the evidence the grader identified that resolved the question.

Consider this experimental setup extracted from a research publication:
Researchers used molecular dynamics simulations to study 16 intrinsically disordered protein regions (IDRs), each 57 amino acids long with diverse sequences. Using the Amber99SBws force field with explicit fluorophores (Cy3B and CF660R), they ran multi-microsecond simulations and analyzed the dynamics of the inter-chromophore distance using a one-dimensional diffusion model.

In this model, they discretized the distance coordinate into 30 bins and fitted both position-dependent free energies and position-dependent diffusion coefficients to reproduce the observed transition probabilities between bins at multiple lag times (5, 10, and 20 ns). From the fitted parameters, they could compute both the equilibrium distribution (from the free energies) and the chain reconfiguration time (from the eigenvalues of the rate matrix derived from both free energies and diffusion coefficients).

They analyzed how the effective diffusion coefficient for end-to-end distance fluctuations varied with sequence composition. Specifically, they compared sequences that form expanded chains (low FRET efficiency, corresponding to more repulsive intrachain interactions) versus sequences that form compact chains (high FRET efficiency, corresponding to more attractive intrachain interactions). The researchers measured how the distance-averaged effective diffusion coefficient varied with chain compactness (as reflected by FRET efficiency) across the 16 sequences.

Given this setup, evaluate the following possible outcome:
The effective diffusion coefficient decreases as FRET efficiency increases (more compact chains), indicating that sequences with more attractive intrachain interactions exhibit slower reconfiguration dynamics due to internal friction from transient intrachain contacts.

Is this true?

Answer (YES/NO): YES